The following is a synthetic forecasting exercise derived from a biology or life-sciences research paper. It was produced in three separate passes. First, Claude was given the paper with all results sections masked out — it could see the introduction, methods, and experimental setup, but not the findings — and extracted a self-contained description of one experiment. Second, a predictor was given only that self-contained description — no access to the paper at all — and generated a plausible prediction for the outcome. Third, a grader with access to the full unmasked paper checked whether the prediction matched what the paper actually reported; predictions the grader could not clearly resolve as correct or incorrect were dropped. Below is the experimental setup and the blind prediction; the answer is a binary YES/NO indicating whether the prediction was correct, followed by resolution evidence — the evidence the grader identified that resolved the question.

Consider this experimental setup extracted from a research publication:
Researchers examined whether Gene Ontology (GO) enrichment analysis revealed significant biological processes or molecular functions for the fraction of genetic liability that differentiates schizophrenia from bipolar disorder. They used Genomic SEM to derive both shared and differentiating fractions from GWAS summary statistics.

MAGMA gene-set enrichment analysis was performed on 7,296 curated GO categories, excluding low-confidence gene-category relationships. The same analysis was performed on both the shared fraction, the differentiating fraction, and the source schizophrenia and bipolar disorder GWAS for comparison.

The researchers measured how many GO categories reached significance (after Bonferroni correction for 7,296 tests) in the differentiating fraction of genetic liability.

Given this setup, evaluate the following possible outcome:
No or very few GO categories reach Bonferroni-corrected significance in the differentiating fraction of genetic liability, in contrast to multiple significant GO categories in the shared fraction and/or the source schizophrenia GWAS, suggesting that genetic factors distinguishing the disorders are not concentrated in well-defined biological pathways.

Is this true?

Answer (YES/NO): YES